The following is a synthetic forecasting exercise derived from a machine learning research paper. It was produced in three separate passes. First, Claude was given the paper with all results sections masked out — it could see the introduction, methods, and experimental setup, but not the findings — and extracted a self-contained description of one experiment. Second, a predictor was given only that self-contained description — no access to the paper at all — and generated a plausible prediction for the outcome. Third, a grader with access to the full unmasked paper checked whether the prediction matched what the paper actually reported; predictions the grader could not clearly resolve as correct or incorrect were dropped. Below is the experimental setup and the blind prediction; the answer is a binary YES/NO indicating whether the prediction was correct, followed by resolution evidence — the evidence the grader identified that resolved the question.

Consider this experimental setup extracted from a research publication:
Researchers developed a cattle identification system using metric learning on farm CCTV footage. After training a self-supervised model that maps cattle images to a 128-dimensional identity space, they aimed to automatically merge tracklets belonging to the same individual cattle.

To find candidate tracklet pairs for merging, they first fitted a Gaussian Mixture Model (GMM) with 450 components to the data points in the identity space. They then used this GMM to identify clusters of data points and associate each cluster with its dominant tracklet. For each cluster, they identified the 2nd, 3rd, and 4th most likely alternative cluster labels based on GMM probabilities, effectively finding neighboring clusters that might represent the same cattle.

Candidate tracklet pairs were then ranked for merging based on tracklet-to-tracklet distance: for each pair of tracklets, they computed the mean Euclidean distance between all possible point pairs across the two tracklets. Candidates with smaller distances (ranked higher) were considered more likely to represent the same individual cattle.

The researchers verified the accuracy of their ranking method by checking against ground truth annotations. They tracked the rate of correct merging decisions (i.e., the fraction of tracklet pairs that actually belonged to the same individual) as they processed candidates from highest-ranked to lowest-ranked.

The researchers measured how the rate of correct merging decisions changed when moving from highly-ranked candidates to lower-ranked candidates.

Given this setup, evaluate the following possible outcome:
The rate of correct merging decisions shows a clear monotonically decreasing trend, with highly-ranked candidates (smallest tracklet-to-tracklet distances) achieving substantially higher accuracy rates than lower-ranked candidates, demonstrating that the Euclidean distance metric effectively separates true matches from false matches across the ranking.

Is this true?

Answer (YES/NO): YES